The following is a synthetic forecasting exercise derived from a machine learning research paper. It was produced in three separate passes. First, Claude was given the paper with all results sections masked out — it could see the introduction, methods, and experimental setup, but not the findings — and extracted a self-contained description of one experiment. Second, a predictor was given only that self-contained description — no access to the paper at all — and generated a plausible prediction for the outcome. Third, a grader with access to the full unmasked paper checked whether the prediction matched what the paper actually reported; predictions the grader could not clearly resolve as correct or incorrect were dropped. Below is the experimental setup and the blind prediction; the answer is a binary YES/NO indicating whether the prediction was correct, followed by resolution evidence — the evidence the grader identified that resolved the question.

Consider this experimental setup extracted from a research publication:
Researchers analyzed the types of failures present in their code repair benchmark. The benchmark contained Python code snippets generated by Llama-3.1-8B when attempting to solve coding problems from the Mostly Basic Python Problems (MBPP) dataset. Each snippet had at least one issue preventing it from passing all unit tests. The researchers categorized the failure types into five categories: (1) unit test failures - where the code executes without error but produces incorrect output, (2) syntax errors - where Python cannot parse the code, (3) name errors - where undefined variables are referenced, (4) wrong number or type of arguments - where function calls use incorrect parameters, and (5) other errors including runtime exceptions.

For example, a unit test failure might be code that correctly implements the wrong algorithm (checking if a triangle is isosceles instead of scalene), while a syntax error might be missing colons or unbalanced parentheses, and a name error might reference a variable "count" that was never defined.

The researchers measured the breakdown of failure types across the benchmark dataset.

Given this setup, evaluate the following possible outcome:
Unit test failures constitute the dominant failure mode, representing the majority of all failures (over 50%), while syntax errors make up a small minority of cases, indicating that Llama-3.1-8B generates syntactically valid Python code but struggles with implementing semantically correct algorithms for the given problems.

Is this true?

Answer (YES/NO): YES